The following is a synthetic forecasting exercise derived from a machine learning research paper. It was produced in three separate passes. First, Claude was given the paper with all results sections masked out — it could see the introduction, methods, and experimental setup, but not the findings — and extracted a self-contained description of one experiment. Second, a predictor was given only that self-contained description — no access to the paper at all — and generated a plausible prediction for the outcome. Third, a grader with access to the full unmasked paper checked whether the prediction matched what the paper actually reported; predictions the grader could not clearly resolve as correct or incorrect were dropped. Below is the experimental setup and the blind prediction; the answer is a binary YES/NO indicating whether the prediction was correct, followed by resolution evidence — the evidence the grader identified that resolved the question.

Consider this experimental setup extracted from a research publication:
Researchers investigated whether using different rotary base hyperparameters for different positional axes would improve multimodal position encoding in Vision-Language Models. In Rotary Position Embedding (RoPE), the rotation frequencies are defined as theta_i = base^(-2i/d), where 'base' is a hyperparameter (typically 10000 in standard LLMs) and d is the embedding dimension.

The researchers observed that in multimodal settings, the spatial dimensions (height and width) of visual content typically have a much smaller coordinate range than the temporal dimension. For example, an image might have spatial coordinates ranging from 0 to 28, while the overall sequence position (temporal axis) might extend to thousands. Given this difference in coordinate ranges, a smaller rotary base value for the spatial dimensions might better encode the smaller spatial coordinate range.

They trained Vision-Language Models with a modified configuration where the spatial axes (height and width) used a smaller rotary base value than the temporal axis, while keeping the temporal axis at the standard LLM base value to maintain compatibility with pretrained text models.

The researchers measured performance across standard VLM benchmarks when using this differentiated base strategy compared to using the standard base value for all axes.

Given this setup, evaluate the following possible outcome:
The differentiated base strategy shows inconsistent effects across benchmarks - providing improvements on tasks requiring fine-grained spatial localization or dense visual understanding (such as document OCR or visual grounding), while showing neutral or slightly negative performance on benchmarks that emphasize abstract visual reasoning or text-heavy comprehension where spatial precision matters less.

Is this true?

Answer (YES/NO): NO